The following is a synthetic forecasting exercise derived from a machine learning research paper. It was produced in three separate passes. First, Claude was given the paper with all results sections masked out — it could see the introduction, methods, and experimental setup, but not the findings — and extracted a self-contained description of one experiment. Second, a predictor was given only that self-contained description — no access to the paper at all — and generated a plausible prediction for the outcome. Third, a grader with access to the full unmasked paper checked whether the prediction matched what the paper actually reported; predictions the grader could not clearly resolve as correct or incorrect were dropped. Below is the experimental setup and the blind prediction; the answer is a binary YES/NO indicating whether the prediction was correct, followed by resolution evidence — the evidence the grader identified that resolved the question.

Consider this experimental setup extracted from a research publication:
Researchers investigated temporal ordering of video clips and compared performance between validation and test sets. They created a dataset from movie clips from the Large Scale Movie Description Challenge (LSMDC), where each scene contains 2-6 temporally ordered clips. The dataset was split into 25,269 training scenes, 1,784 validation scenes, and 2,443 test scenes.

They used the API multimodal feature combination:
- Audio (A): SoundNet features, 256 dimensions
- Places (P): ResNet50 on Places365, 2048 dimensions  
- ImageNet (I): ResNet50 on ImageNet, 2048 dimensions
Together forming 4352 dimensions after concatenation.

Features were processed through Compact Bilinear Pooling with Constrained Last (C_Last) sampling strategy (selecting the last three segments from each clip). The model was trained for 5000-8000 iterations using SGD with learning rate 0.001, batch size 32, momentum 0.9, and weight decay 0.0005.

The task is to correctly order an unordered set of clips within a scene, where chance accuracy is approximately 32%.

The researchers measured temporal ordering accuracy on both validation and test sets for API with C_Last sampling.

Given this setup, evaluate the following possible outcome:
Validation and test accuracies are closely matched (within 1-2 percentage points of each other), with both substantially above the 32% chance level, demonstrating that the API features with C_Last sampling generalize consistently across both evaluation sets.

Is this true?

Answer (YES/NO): NO